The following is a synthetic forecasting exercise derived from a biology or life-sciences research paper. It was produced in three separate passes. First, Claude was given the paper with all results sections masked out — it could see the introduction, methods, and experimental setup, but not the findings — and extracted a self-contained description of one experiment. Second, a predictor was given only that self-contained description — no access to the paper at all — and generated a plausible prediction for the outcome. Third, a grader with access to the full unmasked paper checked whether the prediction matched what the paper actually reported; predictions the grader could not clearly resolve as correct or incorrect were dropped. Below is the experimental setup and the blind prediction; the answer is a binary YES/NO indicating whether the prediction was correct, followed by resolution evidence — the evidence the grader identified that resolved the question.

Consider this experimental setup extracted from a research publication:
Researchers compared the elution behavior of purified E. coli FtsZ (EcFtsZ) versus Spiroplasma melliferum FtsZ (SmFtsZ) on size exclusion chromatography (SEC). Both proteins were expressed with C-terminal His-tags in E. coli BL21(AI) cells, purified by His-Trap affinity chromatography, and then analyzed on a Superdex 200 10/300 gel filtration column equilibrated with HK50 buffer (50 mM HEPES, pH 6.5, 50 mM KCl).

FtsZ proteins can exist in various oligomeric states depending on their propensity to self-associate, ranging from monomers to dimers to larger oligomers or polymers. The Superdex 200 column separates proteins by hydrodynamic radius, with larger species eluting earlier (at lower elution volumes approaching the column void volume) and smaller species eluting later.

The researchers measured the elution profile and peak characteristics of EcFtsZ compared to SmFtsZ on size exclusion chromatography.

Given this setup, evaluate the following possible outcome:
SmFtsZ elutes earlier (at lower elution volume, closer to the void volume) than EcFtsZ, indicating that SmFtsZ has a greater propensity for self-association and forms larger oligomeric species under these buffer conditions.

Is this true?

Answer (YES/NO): NO